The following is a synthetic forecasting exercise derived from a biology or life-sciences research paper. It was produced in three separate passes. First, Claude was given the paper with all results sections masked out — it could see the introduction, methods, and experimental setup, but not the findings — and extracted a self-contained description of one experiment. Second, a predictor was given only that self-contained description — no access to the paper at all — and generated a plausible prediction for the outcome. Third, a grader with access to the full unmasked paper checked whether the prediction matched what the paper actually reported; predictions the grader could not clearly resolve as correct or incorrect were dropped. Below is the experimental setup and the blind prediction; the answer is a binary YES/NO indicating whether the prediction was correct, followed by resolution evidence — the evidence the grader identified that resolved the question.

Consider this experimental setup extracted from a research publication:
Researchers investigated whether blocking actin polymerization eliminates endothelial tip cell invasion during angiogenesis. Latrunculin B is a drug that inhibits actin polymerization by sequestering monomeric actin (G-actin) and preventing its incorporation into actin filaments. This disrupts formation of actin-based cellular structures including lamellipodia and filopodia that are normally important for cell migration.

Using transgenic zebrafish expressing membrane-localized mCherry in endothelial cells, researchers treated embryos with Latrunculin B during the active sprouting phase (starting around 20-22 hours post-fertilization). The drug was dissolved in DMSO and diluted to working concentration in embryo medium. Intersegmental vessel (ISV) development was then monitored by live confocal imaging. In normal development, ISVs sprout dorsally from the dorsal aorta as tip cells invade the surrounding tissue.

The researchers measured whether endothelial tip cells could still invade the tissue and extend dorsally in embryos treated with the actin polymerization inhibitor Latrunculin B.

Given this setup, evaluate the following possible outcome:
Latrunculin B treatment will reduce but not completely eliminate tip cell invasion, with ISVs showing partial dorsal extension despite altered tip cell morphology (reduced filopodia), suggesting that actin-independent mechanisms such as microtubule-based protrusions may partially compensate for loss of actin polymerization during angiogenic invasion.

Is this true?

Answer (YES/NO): NO